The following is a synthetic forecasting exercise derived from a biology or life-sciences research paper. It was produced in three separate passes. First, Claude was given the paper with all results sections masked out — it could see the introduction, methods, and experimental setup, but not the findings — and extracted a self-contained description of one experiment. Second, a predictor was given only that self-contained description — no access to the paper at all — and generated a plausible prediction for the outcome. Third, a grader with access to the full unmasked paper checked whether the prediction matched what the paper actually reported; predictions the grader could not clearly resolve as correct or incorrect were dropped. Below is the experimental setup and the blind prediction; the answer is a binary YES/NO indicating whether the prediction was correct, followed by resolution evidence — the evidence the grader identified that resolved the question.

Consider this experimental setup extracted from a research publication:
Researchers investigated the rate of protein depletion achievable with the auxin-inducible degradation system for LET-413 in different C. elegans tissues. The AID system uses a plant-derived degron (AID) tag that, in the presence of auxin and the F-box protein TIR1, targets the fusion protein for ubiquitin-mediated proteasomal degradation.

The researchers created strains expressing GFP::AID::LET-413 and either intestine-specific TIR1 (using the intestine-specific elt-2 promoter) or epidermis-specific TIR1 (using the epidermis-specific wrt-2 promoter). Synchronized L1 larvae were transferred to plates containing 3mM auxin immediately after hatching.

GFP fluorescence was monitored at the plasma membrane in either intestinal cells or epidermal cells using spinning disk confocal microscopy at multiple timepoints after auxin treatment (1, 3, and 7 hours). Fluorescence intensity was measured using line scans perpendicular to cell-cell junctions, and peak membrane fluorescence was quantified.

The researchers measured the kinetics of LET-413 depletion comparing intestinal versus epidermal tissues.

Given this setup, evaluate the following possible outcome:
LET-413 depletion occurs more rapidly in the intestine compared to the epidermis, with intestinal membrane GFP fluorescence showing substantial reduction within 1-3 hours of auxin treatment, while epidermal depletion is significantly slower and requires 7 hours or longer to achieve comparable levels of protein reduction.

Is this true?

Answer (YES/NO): NO